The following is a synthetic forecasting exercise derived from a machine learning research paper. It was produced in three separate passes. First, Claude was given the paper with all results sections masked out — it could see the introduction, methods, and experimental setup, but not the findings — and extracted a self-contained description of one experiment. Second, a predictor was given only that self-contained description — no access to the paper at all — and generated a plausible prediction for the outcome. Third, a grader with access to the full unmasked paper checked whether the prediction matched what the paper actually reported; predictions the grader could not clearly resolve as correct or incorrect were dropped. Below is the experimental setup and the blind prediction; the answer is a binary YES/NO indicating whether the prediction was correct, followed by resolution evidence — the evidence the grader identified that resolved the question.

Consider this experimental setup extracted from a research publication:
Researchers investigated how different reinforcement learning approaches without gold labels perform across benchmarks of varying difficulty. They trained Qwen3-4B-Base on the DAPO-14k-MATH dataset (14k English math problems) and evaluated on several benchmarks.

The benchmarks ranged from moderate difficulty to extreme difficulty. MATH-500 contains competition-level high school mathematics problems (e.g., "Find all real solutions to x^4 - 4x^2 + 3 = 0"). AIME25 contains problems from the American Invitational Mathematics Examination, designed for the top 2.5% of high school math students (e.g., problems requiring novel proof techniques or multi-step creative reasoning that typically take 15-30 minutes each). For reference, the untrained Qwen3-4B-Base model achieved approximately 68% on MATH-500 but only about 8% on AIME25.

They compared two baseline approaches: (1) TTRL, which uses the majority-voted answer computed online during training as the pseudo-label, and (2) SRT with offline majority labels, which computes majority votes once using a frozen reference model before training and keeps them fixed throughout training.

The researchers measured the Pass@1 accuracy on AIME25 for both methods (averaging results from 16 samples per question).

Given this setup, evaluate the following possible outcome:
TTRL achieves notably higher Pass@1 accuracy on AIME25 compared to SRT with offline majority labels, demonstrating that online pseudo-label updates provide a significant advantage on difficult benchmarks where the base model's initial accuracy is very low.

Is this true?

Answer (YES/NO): NO